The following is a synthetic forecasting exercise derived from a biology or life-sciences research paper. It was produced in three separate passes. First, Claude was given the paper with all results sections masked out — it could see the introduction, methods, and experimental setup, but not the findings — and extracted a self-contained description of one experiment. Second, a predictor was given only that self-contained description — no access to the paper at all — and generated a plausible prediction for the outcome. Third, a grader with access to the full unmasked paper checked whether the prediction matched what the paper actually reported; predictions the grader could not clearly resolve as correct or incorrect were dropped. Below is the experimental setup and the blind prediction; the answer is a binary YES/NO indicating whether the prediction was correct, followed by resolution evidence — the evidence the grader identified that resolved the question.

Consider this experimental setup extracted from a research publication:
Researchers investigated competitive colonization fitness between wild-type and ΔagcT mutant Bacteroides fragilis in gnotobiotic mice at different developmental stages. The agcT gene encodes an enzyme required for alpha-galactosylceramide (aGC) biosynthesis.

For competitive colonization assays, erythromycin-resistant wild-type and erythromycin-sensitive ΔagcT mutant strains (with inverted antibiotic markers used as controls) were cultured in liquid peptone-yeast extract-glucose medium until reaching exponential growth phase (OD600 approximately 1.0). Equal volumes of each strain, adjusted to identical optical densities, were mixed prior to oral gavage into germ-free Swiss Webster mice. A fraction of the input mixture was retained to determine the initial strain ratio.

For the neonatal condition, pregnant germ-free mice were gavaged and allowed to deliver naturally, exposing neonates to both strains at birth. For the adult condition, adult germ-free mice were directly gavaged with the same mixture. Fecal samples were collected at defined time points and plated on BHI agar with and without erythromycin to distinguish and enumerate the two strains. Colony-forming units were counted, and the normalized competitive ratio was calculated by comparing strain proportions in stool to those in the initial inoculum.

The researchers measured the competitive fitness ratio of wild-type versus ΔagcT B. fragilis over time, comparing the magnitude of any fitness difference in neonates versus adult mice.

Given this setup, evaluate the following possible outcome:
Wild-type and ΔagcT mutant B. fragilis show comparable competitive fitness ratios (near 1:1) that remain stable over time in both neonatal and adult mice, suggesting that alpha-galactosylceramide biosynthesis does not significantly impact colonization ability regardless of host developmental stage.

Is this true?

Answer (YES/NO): NO